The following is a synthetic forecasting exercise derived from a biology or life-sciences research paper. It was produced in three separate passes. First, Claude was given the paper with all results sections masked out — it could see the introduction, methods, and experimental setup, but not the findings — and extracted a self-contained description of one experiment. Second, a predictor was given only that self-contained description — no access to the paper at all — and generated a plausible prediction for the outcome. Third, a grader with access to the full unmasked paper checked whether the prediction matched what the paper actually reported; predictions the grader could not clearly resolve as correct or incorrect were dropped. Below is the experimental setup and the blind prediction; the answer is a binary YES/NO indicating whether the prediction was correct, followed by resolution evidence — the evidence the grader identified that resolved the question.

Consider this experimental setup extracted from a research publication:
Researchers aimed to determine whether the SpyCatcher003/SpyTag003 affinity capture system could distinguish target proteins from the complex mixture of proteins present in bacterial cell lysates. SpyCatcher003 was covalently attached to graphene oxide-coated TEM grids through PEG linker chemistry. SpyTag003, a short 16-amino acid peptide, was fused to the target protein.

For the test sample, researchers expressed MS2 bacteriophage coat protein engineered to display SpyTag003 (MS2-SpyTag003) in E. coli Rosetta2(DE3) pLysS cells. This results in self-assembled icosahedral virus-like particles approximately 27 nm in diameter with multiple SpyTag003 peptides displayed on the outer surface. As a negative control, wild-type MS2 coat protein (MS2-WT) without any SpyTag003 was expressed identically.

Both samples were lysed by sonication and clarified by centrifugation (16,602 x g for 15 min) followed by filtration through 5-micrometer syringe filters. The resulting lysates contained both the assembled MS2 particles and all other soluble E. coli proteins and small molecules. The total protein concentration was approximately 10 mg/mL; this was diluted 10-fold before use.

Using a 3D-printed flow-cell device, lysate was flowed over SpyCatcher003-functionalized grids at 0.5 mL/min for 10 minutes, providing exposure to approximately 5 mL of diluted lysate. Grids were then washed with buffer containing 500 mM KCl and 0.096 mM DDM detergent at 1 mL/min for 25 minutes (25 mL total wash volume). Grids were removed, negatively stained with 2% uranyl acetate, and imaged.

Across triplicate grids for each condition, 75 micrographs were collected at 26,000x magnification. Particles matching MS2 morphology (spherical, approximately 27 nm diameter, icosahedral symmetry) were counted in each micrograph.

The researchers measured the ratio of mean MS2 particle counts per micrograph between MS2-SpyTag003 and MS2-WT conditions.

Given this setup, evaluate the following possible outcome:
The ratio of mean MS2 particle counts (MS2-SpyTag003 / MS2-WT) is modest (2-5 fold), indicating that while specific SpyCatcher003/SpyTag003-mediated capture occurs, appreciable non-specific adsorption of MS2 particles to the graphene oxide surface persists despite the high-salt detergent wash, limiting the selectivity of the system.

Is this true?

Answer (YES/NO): NO